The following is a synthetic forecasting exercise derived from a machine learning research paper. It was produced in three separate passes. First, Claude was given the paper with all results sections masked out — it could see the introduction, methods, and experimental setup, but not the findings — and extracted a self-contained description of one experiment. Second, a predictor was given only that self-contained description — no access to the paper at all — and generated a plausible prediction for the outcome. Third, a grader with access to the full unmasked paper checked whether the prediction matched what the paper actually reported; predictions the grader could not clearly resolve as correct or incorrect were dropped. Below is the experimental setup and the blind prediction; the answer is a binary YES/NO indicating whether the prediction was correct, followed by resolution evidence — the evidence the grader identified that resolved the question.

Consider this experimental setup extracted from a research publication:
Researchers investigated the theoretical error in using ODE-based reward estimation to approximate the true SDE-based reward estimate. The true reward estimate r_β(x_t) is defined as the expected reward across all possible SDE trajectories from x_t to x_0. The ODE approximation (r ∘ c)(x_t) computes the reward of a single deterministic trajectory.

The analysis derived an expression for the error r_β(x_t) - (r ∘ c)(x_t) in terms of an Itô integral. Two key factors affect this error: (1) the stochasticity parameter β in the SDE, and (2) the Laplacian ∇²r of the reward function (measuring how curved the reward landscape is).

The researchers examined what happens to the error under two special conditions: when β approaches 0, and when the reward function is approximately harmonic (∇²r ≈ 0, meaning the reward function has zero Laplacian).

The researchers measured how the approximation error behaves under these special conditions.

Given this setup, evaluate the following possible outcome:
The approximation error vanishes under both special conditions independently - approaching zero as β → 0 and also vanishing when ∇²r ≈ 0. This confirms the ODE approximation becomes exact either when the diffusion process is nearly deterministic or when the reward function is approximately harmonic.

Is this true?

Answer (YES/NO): YES